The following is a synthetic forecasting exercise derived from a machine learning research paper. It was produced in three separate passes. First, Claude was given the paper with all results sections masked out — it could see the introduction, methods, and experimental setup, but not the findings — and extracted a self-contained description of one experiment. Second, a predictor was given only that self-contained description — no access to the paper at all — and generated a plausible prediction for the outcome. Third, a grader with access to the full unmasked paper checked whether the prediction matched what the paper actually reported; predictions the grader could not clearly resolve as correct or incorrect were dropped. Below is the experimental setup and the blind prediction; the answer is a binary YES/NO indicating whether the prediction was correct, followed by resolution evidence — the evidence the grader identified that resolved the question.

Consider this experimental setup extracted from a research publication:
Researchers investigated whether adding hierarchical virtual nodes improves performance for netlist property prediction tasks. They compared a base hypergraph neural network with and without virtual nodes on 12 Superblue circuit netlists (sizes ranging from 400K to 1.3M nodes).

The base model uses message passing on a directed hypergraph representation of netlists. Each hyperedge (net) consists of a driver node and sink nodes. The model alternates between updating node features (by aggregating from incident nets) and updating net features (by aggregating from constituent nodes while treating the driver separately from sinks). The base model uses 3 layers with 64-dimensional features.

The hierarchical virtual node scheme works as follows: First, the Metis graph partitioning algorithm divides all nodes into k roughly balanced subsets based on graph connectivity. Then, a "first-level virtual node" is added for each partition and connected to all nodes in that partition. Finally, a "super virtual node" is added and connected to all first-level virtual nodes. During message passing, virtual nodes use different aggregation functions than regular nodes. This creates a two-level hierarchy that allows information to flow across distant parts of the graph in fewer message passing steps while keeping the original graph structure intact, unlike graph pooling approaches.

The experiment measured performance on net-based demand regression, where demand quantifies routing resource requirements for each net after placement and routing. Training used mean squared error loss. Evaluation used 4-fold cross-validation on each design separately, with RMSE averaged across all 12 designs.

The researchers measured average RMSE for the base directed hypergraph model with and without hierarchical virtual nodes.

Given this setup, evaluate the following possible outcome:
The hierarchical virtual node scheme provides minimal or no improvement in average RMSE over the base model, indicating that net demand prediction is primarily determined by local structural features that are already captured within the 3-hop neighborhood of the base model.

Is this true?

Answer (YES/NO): NO